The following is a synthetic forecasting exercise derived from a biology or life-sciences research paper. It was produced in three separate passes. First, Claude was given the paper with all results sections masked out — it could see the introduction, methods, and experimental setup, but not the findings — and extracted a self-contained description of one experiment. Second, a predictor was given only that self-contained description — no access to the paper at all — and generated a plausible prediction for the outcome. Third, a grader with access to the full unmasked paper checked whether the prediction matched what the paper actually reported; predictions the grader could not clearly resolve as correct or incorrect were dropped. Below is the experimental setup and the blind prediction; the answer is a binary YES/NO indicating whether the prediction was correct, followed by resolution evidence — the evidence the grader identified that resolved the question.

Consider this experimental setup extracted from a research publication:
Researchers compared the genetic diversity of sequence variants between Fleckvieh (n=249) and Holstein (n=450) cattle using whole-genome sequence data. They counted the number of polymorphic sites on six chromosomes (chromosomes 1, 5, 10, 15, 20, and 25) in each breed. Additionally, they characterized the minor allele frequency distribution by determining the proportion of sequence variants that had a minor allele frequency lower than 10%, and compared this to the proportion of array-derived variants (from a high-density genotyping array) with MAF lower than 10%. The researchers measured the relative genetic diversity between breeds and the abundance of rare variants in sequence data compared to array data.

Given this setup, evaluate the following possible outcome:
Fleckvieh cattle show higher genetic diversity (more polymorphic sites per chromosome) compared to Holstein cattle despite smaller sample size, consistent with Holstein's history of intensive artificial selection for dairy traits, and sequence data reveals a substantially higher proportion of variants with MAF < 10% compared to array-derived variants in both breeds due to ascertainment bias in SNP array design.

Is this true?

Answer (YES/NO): YES